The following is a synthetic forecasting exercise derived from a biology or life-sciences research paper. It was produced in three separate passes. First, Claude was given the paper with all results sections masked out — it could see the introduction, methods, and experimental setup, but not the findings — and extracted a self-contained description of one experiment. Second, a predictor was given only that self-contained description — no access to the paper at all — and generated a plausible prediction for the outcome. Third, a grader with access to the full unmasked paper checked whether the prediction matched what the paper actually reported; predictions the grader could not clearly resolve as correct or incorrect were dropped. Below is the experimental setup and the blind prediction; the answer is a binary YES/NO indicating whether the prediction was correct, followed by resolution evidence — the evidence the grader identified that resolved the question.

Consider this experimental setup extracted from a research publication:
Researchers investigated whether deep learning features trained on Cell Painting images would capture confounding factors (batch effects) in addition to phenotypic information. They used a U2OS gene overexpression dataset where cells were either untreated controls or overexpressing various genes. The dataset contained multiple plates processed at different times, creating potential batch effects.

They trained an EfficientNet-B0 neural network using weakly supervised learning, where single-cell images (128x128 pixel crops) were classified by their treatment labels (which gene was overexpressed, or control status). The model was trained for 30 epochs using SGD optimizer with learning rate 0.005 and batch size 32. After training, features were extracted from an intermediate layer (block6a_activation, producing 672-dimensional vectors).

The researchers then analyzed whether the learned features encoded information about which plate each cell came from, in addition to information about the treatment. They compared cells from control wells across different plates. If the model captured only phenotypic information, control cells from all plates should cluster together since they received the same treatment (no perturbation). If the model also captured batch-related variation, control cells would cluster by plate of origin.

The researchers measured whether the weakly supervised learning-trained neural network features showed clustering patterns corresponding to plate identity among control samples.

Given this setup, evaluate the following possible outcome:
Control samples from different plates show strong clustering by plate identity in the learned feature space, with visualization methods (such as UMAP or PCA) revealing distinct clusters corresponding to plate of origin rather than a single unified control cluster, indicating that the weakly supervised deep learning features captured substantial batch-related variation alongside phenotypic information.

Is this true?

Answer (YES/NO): YES